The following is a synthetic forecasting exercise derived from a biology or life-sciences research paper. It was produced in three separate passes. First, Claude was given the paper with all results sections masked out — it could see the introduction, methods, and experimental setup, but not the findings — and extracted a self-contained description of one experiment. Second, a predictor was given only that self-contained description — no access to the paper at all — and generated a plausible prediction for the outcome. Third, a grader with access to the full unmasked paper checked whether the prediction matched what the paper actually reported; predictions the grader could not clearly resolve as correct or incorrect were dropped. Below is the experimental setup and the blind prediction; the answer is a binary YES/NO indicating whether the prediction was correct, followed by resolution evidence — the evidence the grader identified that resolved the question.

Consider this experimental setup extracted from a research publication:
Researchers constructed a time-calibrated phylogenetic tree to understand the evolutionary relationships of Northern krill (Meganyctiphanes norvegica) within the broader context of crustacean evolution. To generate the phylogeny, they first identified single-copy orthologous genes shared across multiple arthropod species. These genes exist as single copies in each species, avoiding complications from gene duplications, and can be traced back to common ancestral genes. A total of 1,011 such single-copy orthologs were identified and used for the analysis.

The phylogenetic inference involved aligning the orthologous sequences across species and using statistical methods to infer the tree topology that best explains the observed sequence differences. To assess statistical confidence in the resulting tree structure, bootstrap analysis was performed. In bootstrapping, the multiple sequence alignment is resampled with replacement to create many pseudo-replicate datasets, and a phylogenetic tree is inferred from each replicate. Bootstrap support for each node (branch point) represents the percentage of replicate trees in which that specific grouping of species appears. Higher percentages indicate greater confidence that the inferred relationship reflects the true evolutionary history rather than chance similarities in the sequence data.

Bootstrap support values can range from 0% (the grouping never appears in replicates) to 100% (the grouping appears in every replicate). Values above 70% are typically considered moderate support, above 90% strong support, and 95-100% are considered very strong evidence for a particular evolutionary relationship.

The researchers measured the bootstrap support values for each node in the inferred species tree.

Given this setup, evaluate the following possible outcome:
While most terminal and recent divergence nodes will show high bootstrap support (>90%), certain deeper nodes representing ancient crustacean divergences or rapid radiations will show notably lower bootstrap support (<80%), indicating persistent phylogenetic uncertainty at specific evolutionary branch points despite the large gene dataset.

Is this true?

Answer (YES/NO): NO